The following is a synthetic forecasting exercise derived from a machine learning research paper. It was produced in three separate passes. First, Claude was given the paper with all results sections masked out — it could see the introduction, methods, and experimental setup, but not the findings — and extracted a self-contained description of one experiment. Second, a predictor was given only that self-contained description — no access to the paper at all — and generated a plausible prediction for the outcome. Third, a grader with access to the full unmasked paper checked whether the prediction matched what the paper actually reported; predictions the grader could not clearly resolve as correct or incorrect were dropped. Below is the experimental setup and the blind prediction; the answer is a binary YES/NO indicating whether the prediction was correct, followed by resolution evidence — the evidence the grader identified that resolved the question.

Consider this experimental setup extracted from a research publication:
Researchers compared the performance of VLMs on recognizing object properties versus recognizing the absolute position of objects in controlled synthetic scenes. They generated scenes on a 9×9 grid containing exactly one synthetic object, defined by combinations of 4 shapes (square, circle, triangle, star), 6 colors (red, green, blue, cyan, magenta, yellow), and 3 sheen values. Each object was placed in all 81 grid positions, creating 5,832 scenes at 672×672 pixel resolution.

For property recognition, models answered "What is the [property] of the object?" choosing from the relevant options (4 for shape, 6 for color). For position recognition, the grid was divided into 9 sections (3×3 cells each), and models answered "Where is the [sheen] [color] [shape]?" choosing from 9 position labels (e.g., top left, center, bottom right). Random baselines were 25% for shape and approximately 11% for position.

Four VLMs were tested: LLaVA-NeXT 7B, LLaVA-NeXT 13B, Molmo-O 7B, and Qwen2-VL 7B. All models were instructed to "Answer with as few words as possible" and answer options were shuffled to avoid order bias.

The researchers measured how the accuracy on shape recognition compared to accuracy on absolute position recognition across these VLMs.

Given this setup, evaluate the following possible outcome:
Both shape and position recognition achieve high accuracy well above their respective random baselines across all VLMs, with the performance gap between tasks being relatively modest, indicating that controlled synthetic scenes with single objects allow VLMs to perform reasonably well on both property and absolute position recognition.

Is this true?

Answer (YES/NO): NO